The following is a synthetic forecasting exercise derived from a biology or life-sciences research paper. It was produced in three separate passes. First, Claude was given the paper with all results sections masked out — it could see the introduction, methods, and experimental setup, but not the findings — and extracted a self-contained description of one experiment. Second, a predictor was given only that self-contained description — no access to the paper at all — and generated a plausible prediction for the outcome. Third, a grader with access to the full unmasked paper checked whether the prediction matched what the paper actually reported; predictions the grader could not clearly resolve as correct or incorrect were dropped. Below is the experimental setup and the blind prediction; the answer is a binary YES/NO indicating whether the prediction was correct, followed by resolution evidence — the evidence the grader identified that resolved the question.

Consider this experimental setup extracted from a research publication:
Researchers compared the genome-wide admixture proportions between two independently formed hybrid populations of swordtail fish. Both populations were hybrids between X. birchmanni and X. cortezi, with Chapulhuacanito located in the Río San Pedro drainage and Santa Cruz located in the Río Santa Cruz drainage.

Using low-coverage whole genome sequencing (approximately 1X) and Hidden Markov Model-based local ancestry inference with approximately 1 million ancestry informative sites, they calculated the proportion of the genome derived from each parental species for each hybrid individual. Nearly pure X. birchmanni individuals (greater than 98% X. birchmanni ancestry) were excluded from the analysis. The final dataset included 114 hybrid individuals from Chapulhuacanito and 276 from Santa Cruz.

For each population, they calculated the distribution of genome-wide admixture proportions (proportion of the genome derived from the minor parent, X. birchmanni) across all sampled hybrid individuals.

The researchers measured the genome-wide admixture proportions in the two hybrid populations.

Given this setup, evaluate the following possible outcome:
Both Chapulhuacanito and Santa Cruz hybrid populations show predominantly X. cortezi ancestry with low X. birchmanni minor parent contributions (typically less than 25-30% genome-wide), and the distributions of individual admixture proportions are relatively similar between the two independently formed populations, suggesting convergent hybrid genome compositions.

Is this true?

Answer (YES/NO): NO